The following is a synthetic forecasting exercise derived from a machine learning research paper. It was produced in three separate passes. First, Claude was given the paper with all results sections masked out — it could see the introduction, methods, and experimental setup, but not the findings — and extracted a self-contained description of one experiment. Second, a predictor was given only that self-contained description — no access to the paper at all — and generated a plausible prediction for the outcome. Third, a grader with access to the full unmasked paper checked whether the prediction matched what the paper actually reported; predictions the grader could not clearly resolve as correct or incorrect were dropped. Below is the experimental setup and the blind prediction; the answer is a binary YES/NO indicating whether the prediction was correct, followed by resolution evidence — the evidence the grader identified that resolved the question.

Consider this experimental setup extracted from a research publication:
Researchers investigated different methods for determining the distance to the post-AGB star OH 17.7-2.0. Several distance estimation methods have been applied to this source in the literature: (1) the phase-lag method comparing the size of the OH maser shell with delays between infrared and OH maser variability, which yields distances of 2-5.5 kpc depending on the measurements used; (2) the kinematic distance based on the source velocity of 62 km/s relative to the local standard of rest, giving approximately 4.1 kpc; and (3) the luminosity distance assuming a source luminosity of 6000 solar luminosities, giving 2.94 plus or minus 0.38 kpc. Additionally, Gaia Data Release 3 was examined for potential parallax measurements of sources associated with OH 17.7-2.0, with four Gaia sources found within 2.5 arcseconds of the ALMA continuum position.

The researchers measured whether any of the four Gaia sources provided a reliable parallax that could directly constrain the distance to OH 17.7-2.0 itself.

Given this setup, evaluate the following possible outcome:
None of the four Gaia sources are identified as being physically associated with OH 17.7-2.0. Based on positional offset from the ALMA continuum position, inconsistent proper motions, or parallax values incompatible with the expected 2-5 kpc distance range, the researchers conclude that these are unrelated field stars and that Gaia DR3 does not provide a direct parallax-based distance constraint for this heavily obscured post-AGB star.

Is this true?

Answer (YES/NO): NO